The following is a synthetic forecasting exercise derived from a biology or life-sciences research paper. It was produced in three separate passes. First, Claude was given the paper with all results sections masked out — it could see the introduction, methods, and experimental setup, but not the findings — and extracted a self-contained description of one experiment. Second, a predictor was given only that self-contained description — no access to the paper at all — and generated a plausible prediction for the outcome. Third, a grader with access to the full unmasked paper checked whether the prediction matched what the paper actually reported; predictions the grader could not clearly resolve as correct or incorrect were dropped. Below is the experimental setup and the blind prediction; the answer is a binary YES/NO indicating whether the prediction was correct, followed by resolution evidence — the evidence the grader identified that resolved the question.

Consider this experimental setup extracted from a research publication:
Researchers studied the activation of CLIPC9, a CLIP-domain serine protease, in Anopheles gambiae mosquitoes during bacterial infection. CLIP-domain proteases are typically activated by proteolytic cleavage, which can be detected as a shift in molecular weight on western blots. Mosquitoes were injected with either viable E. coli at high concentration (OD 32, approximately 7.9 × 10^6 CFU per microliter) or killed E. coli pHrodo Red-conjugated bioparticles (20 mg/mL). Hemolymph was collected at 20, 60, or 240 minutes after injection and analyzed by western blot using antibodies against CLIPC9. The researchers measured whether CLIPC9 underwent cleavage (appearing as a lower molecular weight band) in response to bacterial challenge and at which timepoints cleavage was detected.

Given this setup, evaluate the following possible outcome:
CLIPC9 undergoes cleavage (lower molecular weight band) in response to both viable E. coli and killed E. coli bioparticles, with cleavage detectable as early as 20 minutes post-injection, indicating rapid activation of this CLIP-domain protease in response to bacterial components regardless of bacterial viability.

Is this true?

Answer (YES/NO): YES